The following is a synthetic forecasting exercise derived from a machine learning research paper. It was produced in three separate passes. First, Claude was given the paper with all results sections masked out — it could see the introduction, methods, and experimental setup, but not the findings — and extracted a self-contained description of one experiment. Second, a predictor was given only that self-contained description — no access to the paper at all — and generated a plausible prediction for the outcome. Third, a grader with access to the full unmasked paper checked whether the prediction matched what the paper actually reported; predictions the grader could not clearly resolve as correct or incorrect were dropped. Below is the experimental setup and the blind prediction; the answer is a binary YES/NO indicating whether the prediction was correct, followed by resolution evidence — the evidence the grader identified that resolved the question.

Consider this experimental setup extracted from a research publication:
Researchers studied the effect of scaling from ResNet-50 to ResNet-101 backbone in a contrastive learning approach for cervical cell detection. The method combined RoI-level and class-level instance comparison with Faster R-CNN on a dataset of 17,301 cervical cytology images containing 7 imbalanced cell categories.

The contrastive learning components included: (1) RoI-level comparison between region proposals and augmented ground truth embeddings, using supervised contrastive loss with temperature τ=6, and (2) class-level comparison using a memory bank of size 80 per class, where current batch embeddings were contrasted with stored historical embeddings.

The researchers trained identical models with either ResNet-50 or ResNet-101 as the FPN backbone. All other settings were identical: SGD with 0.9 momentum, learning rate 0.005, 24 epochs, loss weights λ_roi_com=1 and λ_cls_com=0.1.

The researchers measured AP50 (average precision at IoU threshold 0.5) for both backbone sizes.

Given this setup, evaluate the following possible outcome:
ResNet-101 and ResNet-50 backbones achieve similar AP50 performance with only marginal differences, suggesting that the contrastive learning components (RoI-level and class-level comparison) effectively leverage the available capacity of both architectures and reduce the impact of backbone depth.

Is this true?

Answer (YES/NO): NO